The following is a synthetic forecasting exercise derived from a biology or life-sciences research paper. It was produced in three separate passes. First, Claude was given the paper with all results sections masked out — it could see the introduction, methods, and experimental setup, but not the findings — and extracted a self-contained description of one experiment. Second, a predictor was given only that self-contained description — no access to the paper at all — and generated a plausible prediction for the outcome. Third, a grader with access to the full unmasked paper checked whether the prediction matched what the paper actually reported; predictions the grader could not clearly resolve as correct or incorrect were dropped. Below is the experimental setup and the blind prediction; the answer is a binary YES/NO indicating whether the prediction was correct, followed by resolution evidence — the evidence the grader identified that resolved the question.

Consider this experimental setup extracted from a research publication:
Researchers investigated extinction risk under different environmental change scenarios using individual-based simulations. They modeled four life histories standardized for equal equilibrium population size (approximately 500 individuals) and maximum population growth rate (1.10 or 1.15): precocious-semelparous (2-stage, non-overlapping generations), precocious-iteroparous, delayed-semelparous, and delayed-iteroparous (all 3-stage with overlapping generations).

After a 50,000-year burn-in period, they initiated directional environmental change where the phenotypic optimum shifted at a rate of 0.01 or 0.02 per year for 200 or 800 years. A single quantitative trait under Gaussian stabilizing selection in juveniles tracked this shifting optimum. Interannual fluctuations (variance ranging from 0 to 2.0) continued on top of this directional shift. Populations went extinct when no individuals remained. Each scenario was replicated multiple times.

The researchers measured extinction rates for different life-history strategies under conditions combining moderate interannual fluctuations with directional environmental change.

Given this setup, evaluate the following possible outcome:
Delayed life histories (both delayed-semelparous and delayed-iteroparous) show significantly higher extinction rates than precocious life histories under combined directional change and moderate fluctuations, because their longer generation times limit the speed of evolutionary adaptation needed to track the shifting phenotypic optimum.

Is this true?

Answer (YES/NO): NO